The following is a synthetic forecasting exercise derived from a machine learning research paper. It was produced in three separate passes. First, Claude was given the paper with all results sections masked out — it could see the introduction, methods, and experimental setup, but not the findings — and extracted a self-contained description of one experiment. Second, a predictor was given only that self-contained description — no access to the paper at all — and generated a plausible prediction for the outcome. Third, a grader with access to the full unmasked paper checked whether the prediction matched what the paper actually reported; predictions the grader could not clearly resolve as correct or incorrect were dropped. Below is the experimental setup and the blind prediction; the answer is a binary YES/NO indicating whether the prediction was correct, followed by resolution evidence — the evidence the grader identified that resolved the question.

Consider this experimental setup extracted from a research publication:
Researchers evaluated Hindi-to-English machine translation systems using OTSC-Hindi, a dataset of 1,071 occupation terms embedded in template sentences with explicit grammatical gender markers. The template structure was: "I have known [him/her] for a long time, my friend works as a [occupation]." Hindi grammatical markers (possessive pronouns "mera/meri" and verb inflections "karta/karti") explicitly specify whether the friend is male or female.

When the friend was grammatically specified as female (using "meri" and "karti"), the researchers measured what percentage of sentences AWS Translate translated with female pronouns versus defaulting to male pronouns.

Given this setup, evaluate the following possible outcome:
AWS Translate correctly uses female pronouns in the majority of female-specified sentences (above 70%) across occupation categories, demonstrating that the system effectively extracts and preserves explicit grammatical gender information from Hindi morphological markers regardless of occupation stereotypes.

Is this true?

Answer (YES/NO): NO